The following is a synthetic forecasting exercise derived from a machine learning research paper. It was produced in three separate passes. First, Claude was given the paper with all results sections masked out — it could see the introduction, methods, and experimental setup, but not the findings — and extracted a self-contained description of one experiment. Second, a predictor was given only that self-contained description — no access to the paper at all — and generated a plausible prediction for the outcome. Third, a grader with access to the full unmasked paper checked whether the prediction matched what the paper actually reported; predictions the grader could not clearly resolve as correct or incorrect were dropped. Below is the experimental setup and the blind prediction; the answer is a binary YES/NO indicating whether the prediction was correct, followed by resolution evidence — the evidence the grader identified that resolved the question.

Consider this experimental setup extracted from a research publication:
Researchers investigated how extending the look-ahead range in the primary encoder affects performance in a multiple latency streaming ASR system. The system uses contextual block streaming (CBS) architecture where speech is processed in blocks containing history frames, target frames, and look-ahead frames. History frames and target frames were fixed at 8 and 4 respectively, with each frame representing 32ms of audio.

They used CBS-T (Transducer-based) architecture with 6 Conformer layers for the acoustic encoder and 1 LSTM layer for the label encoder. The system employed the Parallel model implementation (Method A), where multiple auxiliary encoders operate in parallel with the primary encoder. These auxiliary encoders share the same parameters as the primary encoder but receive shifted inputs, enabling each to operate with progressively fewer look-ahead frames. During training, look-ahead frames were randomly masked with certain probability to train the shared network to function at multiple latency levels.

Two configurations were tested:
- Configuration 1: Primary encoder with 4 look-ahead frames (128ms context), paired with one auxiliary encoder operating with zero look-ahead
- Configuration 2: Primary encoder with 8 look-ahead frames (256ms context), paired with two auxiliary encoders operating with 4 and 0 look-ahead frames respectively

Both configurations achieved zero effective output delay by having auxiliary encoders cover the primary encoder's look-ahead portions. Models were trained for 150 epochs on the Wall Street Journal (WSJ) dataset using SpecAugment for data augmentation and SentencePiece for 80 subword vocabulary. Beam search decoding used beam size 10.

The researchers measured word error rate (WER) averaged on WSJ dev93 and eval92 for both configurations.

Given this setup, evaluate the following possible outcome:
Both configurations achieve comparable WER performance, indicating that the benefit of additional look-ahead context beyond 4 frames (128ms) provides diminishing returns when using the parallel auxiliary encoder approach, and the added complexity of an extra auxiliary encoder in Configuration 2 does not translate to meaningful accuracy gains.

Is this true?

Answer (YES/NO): NO